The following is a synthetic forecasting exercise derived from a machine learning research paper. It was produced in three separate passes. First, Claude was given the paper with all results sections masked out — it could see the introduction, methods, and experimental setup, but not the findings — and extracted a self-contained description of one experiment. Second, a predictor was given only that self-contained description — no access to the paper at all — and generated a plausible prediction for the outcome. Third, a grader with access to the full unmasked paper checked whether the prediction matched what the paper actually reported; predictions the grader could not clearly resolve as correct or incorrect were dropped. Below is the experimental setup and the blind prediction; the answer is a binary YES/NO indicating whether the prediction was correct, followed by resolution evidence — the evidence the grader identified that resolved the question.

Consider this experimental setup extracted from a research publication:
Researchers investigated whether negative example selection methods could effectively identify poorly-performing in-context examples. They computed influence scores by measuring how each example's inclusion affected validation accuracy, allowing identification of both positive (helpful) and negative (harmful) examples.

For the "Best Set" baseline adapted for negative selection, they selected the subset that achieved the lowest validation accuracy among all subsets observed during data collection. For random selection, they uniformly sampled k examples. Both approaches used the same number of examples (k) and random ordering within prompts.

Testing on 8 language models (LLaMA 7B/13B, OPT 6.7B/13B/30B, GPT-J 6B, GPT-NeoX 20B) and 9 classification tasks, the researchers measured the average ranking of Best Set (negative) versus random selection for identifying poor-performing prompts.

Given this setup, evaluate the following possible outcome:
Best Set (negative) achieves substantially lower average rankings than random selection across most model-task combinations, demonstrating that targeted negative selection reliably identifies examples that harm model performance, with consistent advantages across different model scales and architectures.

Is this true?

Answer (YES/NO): NO